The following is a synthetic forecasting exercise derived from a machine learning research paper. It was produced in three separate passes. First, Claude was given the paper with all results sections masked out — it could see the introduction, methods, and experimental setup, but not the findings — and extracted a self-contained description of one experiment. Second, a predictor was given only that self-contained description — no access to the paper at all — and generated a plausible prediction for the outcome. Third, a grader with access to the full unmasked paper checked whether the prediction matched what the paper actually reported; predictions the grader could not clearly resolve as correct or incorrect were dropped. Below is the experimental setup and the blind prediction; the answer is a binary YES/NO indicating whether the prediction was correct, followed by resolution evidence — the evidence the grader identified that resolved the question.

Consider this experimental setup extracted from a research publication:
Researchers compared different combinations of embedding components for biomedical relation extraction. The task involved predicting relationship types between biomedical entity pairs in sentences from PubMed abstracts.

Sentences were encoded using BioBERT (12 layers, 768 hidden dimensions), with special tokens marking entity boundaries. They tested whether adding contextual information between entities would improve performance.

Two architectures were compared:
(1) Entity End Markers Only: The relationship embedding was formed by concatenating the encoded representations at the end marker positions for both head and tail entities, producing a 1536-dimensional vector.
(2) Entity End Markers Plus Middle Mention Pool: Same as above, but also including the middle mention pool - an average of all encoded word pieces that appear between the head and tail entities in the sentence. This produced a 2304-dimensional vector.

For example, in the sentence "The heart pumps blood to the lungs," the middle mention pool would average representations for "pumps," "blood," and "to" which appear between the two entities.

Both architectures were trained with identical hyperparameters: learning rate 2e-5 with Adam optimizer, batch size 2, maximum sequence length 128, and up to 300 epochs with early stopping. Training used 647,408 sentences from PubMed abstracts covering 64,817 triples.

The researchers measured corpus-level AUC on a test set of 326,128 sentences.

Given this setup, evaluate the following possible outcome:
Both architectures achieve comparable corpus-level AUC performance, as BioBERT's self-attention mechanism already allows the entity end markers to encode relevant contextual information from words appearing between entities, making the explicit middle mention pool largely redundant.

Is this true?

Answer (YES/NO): YES